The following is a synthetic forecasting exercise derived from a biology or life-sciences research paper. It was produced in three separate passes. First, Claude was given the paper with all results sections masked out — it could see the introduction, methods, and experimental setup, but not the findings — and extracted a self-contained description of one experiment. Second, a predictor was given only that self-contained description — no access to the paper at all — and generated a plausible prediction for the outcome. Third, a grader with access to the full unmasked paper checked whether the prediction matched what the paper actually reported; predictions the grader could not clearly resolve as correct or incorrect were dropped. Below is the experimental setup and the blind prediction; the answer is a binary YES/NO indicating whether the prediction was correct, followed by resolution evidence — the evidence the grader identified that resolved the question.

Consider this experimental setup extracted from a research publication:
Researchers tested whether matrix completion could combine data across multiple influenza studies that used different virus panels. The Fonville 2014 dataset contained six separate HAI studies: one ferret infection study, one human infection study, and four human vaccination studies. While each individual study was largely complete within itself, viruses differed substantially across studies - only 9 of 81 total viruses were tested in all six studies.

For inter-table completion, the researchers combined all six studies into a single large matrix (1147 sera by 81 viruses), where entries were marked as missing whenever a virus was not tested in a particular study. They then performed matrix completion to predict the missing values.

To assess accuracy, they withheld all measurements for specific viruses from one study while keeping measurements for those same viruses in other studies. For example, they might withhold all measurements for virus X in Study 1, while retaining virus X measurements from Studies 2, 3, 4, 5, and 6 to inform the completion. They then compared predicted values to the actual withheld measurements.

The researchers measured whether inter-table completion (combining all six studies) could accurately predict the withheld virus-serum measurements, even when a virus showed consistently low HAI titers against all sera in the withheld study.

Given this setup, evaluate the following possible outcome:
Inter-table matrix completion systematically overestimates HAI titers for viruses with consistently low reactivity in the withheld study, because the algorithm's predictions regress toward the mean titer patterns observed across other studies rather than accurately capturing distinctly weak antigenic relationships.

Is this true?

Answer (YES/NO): NO